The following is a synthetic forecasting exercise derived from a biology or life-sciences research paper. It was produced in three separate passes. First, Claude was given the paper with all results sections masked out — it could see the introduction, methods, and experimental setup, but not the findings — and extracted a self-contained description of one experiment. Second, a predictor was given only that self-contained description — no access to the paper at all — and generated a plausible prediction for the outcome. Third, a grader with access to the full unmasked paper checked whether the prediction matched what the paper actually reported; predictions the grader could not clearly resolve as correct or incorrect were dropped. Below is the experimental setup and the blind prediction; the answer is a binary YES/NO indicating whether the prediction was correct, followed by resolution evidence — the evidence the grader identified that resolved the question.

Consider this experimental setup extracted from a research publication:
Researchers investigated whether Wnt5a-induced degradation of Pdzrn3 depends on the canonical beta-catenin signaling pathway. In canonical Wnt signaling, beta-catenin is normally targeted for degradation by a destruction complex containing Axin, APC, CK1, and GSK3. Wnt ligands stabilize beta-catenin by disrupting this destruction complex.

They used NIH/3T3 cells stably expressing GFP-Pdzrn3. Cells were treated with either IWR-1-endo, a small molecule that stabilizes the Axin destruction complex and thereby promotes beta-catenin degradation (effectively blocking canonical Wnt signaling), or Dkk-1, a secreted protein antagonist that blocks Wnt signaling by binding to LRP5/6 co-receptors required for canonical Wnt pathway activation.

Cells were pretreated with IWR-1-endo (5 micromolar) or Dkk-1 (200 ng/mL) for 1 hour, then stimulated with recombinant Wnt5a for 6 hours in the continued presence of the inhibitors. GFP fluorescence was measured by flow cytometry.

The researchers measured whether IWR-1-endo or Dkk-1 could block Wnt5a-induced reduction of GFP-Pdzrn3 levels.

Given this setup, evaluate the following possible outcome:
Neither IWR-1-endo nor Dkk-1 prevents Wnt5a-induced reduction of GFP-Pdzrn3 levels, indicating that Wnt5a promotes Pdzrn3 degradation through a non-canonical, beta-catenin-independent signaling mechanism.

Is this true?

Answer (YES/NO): YES